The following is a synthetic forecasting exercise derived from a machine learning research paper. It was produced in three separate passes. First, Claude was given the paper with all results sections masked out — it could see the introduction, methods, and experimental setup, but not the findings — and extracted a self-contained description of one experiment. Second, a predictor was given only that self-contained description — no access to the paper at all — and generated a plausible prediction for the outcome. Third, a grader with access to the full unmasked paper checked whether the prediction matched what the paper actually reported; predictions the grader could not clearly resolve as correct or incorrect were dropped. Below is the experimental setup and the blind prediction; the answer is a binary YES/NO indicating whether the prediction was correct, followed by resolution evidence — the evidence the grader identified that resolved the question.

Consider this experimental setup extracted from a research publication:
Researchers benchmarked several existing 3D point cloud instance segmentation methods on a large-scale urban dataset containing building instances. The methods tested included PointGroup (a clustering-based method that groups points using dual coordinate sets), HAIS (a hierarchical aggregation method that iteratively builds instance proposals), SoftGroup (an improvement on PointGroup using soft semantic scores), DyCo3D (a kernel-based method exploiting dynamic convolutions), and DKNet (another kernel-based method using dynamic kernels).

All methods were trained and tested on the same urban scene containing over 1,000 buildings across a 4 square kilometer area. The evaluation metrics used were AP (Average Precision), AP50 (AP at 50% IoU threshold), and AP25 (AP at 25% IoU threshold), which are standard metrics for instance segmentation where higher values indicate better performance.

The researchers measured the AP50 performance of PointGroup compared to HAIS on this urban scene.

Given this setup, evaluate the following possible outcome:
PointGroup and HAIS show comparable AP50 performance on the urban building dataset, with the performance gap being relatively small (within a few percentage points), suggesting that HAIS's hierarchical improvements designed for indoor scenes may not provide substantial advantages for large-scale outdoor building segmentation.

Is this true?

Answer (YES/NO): NO